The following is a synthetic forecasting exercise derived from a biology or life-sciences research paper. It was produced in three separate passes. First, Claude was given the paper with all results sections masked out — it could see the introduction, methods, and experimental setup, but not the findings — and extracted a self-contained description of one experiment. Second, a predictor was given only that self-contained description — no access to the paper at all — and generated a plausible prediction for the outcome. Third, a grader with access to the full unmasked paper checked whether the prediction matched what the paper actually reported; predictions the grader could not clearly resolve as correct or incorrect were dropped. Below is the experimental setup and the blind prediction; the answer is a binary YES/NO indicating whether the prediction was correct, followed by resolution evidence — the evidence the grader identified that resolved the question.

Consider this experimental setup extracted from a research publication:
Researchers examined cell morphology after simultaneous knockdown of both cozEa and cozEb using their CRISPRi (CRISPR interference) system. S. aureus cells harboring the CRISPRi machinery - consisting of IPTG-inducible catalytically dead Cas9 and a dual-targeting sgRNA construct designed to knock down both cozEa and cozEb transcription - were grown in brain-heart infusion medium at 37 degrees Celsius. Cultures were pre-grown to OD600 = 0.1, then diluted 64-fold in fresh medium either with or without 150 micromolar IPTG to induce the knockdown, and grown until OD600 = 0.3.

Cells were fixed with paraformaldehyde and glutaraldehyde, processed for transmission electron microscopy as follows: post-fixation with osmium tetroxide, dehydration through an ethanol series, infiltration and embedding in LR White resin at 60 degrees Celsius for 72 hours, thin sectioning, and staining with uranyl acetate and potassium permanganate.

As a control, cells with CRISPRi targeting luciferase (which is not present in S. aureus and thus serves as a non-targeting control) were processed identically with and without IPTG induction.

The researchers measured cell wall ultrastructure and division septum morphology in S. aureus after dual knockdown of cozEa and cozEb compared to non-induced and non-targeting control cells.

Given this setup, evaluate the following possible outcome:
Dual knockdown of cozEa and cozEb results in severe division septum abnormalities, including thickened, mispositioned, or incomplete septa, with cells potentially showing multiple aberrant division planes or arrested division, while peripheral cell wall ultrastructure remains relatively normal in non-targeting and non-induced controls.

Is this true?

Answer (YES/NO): YES